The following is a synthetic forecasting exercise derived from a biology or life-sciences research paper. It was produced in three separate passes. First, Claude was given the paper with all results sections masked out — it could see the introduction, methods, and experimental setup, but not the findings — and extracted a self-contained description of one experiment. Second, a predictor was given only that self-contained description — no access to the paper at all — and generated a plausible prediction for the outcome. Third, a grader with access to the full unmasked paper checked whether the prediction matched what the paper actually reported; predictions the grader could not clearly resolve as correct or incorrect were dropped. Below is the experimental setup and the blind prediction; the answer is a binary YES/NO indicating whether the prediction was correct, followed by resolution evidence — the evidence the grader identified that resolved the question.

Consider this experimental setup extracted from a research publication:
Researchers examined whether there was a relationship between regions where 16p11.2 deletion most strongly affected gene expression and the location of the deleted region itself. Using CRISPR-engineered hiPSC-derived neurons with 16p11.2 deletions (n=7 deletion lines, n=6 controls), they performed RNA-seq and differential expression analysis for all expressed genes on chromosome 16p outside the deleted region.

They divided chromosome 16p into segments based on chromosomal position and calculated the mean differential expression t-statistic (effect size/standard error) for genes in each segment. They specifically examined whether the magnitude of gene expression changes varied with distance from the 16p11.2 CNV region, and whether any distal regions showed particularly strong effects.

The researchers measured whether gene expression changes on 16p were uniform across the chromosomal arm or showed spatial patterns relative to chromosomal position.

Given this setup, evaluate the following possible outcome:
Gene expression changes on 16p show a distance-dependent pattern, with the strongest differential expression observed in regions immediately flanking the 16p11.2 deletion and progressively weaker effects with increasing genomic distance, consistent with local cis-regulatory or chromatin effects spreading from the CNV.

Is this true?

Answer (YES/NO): NO